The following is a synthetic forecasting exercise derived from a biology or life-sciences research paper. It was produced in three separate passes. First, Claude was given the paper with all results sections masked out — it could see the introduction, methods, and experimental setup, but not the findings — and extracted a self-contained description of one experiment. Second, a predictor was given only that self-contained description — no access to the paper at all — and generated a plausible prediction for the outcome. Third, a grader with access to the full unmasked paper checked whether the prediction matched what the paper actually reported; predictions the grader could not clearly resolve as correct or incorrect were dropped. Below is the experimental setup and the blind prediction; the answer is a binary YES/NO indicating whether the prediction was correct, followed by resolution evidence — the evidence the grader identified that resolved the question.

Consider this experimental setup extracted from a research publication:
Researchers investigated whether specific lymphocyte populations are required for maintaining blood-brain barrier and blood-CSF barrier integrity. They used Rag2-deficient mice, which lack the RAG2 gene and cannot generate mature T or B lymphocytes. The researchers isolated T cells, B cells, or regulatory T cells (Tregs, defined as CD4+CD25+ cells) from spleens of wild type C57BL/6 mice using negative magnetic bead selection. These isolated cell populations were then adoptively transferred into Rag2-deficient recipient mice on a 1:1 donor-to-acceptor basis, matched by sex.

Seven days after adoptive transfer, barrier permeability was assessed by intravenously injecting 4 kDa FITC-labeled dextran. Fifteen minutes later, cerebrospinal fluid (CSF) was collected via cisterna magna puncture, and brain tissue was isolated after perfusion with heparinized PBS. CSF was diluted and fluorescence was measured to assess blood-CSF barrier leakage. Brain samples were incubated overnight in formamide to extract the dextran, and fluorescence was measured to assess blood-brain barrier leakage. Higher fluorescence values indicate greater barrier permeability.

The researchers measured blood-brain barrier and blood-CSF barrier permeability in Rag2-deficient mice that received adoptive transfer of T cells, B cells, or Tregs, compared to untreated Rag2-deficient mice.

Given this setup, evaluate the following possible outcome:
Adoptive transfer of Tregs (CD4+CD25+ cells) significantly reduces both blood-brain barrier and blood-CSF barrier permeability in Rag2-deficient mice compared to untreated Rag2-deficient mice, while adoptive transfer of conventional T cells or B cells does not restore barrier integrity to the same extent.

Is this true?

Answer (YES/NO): NO